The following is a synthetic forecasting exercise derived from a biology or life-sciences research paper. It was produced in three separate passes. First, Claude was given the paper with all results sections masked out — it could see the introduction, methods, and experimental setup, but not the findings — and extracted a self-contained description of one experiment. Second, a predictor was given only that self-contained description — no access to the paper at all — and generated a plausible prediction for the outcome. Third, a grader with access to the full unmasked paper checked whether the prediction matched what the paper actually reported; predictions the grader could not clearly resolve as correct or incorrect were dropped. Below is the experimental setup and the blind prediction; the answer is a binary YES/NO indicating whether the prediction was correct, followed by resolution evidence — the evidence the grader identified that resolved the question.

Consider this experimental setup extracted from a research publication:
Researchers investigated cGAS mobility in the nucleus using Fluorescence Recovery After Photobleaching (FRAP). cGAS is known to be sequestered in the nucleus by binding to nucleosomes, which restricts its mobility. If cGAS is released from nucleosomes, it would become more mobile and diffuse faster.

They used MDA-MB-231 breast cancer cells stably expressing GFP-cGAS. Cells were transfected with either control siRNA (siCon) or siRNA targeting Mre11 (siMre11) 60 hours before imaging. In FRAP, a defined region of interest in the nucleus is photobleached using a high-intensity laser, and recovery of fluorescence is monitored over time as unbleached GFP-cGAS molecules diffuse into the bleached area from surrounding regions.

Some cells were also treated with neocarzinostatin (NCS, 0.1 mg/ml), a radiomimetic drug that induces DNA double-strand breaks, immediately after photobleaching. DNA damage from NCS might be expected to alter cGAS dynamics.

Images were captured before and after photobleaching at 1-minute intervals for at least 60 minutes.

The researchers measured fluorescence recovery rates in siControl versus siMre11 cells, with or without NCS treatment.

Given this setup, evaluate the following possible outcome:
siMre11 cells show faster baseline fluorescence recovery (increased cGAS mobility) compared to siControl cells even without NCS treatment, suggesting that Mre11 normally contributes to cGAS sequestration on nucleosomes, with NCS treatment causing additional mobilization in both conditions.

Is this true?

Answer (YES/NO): NO